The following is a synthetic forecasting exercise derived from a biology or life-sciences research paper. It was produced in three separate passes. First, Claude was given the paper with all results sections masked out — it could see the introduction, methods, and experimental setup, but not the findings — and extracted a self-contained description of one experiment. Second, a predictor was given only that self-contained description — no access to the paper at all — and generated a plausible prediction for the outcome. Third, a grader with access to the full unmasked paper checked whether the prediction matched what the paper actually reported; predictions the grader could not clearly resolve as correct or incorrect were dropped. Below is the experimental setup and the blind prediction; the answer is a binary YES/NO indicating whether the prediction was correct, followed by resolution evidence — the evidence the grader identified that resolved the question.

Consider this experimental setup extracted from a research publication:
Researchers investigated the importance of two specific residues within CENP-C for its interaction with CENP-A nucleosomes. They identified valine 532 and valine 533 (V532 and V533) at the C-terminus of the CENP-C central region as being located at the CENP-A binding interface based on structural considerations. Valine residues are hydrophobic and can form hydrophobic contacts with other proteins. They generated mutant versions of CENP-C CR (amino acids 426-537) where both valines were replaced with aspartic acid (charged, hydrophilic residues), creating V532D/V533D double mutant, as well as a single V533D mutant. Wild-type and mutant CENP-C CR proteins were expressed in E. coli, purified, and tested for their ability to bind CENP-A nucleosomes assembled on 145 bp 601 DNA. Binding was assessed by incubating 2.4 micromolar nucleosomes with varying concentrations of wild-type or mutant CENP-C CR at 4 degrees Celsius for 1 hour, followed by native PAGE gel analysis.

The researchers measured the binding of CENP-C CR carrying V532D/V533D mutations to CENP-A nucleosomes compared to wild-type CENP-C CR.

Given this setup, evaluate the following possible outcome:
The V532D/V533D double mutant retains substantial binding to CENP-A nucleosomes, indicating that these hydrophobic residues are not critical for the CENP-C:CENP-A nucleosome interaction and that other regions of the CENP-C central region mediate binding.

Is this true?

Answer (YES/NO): NO